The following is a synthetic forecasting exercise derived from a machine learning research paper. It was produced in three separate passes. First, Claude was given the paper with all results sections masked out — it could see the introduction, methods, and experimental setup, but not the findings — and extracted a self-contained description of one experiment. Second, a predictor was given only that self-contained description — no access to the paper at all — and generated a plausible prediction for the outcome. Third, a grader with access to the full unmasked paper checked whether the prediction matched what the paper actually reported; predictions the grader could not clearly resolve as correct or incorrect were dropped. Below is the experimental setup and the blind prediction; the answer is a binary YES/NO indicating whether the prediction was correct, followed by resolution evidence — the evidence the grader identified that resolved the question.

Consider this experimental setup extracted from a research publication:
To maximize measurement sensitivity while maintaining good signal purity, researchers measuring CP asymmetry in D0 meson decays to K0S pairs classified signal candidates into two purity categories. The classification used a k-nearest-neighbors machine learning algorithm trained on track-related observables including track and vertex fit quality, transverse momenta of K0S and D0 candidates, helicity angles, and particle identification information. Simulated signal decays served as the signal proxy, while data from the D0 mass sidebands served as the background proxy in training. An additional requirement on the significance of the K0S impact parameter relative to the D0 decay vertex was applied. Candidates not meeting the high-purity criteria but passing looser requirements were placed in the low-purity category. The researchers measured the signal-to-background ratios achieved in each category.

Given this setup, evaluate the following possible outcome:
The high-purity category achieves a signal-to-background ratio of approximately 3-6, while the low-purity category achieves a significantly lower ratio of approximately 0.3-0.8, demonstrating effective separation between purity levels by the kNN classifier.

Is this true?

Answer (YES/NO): NO